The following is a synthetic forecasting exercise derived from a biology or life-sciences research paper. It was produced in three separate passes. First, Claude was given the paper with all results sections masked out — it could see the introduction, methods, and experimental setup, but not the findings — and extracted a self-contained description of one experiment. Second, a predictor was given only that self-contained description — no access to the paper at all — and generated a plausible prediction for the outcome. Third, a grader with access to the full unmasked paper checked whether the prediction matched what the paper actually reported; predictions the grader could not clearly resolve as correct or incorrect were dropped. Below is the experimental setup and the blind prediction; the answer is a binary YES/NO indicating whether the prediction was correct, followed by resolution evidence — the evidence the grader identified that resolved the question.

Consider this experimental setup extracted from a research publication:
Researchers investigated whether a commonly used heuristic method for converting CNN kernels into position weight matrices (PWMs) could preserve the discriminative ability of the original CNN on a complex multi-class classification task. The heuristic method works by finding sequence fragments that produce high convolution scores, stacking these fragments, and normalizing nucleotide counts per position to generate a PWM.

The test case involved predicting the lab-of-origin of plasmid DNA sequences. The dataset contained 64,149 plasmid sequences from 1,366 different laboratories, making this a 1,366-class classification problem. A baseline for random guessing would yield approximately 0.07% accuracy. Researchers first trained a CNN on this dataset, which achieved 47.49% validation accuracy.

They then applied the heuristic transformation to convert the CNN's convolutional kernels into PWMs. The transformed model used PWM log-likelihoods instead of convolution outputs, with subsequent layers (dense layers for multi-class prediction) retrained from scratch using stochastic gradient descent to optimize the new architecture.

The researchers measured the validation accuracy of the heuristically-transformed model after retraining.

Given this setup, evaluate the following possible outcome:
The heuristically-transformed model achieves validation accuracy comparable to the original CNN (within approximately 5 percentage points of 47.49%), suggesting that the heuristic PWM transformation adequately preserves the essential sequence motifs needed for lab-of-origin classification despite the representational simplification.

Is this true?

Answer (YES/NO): NO